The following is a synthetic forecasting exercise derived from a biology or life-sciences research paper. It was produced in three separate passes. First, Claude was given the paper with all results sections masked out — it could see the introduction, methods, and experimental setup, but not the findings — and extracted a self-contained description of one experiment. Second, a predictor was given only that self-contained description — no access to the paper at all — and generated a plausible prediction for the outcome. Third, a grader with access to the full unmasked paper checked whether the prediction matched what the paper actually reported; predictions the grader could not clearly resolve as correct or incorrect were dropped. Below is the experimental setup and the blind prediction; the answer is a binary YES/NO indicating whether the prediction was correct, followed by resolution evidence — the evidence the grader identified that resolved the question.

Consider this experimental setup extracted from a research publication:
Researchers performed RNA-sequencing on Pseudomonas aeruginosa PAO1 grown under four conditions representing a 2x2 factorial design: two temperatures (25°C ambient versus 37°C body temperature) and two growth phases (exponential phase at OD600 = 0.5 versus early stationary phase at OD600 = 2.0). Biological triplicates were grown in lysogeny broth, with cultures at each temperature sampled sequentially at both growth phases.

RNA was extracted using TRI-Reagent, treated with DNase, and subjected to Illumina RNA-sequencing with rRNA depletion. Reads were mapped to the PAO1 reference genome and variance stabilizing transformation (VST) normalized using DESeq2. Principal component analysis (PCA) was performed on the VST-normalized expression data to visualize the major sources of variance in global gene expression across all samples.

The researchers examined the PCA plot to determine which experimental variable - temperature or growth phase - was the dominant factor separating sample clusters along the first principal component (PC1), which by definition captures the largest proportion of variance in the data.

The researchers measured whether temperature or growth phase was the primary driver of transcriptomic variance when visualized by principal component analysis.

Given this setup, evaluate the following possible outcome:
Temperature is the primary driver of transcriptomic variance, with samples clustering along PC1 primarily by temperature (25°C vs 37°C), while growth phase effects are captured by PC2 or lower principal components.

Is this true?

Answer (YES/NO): NO